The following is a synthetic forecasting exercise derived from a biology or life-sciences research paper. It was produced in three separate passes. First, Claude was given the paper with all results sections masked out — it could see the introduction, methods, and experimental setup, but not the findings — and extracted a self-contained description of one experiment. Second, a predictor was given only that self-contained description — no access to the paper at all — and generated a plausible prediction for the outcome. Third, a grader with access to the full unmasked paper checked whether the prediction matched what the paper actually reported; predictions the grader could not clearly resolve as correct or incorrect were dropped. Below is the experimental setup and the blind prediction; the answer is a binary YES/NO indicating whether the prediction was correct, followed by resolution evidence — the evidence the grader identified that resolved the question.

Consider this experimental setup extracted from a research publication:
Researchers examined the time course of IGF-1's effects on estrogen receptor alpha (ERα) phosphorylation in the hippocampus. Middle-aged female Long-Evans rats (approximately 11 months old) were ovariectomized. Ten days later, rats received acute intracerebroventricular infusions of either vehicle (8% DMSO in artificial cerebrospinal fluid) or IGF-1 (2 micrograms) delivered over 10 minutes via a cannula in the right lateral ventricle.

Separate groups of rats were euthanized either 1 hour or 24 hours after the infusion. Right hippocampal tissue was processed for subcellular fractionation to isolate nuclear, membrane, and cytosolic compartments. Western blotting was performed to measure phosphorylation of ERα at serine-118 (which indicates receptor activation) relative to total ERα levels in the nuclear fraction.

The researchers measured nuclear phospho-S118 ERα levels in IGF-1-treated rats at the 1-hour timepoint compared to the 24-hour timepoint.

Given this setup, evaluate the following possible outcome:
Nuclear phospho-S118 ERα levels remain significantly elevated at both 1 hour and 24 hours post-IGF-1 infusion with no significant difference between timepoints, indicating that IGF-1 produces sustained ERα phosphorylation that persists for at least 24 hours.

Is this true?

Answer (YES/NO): NO